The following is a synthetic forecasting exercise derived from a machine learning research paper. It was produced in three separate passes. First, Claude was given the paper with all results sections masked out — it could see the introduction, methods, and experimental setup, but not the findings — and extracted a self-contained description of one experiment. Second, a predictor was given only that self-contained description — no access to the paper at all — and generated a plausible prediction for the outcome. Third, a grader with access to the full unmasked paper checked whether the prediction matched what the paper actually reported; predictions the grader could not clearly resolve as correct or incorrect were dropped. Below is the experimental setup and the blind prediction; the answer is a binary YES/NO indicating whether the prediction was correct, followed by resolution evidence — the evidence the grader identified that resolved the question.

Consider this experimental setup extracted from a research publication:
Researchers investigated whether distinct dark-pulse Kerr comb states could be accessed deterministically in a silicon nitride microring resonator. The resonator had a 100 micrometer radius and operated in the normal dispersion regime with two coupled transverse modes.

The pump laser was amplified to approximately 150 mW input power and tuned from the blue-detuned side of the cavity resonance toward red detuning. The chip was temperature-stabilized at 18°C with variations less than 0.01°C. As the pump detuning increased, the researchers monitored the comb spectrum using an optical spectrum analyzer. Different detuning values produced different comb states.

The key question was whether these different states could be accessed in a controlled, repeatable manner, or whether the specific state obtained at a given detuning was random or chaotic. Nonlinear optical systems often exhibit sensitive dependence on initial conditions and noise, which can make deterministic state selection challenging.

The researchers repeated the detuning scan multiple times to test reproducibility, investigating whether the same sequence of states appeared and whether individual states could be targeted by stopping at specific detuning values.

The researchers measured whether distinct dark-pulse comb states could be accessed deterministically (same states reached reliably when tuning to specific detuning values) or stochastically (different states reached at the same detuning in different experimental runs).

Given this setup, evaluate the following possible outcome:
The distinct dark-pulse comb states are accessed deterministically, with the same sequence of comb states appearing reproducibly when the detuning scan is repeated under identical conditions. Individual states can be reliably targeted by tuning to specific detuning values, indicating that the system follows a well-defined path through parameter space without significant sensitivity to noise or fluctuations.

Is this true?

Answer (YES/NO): YES